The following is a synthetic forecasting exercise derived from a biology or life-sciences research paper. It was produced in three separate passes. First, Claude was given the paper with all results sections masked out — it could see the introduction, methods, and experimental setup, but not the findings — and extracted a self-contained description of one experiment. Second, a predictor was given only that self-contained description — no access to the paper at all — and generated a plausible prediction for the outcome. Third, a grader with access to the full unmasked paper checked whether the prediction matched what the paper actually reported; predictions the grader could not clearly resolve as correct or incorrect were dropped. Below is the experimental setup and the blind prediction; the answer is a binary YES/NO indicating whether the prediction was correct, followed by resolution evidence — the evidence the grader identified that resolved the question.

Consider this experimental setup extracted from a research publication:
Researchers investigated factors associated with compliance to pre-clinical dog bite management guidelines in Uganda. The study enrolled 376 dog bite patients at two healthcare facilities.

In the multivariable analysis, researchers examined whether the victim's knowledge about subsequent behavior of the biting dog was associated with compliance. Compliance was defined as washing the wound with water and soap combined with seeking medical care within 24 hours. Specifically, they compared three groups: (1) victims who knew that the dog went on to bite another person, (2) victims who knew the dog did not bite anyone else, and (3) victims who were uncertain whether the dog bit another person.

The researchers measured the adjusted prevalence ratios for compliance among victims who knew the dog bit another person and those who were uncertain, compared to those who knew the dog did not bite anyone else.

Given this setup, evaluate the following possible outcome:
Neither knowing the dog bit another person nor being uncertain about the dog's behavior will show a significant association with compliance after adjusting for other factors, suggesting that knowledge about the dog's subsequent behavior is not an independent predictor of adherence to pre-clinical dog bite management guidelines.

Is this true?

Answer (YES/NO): NO